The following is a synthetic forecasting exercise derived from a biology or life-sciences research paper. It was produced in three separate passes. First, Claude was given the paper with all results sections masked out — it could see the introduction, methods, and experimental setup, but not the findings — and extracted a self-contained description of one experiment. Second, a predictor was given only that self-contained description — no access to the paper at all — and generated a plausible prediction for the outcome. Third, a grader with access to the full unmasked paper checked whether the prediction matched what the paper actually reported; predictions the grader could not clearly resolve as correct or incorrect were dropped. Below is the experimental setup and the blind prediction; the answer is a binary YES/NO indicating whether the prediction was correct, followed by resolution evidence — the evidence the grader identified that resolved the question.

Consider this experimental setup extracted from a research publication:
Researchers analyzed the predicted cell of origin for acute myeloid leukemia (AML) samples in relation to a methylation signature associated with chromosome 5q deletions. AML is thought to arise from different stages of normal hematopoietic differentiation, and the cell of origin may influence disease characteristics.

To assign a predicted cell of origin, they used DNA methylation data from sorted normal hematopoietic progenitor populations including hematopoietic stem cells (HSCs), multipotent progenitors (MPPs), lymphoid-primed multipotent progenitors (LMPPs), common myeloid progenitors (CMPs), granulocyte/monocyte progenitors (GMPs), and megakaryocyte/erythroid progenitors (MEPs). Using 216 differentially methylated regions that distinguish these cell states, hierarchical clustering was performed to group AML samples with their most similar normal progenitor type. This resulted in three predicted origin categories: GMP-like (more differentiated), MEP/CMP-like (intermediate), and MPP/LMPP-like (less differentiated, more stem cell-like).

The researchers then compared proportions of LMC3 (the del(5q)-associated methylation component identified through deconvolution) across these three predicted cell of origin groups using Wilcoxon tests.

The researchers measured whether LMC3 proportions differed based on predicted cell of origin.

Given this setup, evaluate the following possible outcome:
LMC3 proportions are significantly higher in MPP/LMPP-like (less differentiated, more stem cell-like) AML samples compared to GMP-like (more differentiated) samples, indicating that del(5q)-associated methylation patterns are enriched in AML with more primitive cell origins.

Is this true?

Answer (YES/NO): NO